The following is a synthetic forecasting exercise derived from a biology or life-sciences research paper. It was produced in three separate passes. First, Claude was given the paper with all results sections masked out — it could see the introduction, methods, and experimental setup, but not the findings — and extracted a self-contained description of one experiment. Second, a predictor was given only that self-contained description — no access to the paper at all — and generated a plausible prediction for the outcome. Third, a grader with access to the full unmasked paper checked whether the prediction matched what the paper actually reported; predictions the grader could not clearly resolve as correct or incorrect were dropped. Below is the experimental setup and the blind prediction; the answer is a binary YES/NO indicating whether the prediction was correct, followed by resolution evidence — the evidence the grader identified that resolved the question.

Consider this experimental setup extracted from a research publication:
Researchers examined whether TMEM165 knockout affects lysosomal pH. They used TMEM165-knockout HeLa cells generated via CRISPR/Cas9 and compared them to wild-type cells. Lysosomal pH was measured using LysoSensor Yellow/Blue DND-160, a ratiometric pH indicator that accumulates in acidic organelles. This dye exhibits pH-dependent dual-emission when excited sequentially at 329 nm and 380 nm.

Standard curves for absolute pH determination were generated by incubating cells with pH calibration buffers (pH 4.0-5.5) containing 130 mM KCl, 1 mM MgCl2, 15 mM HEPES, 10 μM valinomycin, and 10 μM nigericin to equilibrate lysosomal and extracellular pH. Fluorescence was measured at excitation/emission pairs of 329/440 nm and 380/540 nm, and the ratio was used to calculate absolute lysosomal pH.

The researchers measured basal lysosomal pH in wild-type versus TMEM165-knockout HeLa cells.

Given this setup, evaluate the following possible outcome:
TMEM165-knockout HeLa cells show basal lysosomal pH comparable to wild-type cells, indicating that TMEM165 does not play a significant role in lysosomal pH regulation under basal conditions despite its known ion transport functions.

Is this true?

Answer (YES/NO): YES